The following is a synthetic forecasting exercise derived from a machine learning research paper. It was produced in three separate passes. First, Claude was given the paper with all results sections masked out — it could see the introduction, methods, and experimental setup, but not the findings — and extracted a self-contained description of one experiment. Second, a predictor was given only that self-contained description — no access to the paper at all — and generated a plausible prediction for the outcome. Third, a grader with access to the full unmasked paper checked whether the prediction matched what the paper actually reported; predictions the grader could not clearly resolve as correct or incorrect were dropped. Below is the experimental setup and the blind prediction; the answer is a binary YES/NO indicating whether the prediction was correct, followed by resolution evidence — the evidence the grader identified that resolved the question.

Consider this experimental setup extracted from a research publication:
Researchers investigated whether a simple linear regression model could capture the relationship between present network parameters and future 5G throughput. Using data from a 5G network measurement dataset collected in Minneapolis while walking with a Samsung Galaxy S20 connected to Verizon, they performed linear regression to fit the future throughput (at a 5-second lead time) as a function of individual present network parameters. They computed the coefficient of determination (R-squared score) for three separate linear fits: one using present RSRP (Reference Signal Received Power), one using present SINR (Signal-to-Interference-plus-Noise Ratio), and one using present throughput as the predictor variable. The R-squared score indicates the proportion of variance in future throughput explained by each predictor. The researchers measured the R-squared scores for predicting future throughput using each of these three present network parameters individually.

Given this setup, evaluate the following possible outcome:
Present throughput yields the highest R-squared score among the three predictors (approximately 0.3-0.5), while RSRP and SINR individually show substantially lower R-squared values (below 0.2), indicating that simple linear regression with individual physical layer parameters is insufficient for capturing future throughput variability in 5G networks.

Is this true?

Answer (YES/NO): NO